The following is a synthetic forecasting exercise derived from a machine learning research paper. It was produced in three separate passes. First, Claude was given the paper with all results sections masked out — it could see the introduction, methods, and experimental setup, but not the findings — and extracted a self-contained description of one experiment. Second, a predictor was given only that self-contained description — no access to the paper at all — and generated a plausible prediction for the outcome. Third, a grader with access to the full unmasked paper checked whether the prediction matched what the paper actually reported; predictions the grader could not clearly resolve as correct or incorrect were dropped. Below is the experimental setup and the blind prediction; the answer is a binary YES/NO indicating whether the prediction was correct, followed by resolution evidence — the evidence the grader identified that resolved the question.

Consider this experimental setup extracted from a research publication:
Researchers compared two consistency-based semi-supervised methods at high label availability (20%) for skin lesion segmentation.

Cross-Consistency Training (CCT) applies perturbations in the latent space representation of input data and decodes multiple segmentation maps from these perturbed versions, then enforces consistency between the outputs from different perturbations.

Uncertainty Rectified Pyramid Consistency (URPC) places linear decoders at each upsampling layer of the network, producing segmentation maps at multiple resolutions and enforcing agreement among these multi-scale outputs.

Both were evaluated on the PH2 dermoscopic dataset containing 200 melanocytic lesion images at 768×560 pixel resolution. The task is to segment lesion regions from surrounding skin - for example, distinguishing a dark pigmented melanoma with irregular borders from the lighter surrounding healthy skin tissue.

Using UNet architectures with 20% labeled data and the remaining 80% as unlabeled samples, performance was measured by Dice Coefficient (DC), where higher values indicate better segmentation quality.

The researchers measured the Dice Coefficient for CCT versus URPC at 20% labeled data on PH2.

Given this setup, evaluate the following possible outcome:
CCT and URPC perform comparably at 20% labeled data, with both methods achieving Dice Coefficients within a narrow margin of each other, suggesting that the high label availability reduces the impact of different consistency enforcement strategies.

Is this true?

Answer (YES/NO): NO